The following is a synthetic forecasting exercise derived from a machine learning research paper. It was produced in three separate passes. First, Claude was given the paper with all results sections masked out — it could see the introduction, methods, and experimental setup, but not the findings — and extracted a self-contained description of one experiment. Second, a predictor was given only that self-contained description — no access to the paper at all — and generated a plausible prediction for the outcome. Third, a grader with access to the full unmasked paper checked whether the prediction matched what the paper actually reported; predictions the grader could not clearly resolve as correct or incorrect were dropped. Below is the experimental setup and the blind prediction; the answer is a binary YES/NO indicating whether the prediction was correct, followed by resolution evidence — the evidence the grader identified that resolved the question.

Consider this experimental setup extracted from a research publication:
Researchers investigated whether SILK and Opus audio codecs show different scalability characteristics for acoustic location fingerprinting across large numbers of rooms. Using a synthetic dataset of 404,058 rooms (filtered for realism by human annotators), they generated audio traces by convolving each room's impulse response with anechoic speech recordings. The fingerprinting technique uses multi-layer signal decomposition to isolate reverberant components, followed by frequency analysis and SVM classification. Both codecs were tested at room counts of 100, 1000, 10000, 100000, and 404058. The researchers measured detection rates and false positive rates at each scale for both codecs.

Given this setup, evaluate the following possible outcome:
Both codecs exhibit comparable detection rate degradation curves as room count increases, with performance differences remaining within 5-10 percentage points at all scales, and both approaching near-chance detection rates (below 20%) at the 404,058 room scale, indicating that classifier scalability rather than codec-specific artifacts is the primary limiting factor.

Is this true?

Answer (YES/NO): NO